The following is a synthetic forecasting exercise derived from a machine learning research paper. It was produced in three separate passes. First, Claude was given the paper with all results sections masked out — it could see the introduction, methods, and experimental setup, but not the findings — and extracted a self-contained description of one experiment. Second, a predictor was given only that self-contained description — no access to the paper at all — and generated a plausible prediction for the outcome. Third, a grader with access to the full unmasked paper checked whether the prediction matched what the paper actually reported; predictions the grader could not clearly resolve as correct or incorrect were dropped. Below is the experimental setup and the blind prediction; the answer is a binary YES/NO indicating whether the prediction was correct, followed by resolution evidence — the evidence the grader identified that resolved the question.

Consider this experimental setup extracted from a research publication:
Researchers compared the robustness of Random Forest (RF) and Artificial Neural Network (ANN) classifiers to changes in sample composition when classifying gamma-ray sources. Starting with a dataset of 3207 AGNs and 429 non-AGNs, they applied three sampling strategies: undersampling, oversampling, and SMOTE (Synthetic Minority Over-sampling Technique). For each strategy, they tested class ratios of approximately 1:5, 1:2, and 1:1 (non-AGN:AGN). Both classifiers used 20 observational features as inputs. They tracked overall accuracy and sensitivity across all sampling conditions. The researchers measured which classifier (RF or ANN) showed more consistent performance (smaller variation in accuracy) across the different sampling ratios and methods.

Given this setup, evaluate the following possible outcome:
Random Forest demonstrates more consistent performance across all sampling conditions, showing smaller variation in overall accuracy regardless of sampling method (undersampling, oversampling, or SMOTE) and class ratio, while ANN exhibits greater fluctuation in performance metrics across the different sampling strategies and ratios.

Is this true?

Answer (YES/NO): YES